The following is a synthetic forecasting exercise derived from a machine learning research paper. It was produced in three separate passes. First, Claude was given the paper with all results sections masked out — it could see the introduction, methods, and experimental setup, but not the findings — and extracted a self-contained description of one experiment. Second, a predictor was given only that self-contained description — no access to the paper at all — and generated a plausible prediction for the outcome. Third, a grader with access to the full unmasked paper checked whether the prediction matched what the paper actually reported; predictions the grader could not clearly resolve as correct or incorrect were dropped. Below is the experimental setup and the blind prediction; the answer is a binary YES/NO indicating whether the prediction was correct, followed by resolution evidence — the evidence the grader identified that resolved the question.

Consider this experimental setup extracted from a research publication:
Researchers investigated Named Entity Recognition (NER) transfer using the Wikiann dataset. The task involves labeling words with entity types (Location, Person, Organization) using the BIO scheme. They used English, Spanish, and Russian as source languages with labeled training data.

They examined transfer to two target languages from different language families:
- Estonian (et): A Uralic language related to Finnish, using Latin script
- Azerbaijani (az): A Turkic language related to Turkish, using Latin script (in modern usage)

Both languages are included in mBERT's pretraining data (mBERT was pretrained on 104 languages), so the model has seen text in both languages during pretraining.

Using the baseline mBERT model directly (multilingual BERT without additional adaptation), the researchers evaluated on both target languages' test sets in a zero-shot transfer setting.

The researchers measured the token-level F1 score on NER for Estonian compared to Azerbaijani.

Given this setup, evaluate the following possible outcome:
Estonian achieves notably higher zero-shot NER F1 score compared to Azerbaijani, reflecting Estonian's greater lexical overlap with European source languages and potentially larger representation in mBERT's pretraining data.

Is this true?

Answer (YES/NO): YES